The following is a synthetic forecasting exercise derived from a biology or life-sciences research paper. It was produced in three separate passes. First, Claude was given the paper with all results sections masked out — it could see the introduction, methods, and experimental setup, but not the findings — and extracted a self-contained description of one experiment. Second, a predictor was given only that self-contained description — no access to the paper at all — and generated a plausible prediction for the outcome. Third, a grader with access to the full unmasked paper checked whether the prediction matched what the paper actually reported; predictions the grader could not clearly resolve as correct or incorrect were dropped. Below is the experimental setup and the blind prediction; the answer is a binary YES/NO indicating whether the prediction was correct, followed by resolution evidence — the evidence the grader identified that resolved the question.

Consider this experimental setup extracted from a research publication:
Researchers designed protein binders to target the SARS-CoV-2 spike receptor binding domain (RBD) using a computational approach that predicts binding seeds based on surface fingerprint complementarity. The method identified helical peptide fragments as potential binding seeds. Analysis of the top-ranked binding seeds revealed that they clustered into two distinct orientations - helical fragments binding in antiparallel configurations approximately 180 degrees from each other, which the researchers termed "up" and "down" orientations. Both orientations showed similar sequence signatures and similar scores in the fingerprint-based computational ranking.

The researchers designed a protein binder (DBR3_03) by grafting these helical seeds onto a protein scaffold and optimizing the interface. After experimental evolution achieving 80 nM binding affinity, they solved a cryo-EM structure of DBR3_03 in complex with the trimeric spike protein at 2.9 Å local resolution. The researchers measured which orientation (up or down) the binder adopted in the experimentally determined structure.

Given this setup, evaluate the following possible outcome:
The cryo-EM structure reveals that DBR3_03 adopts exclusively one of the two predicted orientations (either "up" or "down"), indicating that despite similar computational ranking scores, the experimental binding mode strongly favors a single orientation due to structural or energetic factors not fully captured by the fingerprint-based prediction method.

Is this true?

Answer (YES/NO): YES